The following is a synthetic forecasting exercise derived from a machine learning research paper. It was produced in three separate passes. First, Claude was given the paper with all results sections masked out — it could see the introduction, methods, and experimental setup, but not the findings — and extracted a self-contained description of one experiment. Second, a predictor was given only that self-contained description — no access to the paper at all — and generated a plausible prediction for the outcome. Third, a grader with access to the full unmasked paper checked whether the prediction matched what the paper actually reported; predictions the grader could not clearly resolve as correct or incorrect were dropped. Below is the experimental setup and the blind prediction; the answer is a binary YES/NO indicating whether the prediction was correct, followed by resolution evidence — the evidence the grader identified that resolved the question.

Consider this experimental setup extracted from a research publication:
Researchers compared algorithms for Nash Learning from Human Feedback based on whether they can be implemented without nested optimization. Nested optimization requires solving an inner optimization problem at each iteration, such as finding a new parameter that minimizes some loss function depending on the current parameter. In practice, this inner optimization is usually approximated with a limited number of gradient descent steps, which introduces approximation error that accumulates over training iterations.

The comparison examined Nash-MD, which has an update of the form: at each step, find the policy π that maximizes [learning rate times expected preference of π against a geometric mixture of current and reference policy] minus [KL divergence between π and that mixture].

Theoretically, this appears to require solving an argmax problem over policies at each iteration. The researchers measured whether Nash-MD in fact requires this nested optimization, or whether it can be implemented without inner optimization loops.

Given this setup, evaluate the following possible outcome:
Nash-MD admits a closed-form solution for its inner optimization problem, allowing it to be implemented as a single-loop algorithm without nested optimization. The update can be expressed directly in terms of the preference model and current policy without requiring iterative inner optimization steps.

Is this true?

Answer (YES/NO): YES